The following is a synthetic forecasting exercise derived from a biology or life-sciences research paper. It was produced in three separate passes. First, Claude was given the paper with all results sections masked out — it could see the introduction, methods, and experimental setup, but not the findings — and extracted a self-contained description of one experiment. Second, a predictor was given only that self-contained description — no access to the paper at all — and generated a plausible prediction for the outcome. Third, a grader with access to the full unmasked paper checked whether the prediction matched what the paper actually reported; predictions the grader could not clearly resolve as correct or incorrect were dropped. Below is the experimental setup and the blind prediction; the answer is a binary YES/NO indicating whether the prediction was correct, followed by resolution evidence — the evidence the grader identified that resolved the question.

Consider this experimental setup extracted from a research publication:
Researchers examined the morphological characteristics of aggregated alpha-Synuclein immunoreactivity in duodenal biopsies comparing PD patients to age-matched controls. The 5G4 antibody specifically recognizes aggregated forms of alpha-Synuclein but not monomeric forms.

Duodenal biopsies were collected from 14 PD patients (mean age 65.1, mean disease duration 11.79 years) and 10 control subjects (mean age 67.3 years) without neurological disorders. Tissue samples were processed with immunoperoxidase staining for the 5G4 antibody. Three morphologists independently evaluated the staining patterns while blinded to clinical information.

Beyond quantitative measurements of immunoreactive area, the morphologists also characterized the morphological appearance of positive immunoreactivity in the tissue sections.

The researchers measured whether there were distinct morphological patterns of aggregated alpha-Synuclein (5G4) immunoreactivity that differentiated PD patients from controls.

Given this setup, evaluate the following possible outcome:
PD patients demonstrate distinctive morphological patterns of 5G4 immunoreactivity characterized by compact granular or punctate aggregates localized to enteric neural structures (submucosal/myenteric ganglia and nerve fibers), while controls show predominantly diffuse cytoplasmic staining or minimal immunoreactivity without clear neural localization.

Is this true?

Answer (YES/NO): NO